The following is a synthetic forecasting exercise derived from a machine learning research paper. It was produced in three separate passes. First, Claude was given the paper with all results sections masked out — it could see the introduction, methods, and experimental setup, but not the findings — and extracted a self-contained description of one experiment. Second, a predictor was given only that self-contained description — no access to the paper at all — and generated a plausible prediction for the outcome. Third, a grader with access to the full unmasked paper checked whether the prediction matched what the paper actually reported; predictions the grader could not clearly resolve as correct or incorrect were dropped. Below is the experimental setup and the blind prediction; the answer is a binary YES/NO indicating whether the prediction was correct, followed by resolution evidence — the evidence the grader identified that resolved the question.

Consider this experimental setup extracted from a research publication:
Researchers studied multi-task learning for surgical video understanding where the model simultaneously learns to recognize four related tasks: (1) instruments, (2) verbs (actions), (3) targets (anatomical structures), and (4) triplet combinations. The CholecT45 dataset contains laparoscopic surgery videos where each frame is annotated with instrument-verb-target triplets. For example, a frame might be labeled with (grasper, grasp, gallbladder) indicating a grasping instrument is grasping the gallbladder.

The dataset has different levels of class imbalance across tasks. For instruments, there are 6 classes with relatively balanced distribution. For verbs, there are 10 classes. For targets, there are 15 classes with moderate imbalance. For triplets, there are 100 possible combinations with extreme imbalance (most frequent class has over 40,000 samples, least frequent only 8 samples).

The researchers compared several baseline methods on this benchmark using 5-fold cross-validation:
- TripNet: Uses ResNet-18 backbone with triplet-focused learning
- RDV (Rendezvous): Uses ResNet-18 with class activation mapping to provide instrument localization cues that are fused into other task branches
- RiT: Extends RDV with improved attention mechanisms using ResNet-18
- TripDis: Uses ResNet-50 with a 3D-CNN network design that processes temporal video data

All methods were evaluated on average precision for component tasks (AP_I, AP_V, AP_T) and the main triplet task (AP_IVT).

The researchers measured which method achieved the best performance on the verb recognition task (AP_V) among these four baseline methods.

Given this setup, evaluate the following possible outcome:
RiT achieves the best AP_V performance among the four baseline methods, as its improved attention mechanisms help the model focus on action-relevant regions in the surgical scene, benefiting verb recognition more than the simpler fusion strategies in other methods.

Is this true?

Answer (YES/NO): NO